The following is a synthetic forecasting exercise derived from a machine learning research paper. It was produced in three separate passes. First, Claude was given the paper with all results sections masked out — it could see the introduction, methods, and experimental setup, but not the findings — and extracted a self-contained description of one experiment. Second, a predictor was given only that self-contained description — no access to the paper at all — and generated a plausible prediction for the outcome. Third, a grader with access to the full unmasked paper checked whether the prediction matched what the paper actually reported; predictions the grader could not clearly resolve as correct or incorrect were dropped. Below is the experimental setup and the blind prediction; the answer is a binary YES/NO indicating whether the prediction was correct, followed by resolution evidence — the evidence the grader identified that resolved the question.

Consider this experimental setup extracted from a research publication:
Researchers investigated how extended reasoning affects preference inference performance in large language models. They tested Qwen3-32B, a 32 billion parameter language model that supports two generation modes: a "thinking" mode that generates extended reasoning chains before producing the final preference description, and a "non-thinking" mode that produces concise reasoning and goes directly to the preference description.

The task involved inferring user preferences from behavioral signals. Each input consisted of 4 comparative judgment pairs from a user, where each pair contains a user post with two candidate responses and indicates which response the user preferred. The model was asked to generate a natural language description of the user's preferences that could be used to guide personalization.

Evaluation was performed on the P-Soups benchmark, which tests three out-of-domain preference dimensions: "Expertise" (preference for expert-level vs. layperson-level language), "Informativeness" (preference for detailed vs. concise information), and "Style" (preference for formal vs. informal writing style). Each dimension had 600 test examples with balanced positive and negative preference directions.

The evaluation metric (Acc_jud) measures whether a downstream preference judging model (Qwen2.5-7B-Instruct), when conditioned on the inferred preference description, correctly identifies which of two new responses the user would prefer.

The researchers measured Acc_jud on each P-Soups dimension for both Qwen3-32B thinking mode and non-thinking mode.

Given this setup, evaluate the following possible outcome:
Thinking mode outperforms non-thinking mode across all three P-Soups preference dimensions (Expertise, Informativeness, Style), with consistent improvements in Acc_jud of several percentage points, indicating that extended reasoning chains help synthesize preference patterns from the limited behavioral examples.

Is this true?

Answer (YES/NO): YES